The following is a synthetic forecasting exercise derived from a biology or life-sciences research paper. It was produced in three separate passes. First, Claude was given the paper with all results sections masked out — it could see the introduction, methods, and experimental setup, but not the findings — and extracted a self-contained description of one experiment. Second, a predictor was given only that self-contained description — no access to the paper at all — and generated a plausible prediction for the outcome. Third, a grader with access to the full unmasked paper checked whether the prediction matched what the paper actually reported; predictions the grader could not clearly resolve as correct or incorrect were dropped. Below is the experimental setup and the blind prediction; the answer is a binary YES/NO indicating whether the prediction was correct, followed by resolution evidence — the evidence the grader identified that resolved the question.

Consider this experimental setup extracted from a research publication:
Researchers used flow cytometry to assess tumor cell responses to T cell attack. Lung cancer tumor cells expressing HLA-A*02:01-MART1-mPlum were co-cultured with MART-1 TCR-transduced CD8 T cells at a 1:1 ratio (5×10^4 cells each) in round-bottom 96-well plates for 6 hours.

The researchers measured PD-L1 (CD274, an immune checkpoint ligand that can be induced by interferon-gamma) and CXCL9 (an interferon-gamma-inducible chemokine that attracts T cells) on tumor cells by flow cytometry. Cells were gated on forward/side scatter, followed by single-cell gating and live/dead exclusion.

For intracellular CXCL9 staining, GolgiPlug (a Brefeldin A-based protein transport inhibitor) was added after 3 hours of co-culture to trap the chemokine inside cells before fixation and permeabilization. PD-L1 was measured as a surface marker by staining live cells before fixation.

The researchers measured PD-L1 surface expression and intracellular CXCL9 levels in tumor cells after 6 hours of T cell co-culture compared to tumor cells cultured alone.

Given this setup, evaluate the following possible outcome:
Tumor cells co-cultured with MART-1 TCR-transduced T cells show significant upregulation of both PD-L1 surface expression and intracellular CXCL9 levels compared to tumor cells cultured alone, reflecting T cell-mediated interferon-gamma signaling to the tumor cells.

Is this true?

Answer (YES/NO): NO